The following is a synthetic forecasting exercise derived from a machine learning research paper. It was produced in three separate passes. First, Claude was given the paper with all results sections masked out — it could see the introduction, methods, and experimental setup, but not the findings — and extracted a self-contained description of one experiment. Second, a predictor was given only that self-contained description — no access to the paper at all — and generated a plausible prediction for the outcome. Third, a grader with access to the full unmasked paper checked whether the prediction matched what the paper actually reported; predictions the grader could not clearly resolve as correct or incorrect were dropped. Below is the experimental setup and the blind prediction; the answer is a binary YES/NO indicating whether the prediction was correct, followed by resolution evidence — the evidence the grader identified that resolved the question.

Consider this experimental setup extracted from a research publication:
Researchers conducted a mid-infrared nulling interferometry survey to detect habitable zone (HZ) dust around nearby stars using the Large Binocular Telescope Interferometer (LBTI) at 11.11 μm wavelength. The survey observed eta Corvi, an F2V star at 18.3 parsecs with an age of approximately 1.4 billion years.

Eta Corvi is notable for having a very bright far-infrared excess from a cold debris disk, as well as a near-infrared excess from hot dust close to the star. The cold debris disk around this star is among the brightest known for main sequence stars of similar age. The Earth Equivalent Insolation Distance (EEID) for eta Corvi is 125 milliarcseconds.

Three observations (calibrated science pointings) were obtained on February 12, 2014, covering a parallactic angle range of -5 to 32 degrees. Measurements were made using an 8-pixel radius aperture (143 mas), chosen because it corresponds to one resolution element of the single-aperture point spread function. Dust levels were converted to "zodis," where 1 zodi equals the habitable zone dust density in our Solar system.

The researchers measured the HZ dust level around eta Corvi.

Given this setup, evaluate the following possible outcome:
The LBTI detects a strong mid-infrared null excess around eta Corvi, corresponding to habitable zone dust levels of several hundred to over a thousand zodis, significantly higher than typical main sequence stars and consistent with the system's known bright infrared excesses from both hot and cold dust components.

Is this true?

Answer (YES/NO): NO